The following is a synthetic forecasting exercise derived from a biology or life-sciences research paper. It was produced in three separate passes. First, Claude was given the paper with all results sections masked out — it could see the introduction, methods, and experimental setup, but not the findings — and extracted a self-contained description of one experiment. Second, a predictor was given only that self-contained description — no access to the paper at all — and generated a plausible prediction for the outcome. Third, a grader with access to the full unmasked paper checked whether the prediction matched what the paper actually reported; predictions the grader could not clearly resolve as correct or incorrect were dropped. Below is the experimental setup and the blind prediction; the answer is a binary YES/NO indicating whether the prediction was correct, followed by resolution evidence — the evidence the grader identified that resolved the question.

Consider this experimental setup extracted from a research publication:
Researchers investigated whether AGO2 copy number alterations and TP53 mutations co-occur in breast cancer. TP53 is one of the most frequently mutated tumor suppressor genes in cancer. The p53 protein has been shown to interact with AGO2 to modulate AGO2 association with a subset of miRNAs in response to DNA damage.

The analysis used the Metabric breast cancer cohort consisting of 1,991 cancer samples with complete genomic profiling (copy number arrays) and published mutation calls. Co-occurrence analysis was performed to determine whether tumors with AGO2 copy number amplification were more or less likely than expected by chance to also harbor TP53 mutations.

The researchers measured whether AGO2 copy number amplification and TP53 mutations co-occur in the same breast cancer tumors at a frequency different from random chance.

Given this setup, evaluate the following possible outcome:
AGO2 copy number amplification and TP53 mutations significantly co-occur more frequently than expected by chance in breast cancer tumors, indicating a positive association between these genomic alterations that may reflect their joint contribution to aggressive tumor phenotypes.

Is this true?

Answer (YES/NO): YES